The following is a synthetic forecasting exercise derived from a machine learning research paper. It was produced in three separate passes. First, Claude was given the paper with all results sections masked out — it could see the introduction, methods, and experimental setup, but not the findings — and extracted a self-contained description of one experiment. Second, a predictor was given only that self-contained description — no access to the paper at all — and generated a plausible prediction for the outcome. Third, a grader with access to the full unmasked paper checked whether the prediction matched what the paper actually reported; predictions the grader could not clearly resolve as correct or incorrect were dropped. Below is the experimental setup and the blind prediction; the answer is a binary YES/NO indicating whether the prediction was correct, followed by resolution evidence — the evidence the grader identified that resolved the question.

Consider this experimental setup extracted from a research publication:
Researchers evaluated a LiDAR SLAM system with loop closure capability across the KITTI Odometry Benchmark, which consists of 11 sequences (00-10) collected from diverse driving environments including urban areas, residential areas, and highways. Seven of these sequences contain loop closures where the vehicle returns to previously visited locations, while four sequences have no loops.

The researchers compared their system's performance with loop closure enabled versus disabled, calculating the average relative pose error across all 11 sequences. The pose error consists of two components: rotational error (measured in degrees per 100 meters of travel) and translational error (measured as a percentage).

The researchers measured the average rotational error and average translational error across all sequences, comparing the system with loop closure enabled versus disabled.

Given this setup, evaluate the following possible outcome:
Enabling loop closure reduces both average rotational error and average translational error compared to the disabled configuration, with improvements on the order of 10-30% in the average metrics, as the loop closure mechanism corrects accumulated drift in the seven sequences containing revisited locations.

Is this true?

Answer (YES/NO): NO